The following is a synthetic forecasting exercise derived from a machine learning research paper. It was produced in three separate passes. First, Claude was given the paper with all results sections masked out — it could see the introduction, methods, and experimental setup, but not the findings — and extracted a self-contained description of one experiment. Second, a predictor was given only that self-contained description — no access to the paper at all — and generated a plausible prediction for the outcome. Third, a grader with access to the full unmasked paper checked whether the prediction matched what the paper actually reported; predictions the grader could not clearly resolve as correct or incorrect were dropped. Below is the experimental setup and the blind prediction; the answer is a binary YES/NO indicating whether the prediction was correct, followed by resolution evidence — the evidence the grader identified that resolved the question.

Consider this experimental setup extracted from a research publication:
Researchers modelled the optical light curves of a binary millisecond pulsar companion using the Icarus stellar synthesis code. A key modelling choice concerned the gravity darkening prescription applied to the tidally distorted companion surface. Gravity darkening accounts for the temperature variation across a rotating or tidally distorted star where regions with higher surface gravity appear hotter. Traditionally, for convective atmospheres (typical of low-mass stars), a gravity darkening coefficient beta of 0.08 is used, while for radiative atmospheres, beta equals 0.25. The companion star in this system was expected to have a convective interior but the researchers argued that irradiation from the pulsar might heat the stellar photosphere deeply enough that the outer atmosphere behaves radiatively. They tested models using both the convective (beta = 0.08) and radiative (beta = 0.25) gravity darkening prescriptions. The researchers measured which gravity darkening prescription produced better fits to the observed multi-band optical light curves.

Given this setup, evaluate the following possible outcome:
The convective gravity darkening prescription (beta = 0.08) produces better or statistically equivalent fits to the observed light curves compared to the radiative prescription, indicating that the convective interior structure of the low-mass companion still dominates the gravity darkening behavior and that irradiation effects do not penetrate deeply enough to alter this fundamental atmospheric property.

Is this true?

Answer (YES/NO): NO